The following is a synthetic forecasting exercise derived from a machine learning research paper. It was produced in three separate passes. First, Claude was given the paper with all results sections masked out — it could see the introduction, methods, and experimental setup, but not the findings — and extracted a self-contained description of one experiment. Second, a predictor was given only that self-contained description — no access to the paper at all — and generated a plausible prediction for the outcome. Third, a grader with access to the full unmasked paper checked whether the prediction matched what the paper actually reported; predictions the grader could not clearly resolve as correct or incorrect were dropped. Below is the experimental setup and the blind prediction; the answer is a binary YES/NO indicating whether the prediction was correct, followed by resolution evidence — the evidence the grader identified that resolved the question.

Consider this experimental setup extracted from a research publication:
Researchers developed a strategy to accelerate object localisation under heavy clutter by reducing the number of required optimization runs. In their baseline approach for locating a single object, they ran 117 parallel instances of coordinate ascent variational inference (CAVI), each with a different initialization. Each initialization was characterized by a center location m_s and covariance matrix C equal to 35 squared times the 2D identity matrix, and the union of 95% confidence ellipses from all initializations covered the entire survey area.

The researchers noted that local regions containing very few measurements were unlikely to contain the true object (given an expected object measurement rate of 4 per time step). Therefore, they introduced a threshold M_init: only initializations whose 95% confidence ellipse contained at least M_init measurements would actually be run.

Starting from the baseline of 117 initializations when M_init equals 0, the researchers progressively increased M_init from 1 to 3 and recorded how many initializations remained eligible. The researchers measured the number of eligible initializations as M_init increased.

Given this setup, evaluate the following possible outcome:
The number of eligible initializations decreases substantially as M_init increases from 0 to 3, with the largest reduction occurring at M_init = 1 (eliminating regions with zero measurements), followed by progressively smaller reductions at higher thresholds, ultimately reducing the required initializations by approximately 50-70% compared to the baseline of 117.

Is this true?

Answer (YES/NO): NO